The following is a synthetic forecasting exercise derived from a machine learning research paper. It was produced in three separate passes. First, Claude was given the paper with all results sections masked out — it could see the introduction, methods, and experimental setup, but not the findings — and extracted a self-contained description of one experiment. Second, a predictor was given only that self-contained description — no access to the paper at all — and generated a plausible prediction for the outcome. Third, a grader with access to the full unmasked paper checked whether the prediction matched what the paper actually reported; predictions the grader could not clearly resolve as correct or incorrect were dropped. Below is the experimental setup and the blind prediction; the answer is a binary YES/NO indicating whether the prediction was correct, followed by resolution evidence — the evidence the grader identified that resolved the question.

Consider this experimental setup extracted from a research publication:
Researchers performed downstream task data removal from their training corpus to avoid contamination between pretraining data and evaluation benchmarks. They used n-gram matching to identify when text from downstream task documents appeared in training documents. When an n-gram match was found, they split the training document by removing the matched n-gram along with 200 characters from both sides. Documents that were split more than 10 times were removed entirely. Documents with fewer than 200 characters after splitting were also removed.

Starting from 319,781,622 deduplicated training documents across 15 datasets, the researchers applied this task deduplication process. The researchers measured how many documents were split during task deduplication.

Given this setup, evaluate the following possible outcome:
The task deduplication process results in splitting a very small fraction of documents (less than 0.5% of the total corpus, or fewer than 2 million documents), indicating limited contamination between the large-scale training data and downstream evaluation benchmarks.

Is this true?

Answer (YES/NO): YES